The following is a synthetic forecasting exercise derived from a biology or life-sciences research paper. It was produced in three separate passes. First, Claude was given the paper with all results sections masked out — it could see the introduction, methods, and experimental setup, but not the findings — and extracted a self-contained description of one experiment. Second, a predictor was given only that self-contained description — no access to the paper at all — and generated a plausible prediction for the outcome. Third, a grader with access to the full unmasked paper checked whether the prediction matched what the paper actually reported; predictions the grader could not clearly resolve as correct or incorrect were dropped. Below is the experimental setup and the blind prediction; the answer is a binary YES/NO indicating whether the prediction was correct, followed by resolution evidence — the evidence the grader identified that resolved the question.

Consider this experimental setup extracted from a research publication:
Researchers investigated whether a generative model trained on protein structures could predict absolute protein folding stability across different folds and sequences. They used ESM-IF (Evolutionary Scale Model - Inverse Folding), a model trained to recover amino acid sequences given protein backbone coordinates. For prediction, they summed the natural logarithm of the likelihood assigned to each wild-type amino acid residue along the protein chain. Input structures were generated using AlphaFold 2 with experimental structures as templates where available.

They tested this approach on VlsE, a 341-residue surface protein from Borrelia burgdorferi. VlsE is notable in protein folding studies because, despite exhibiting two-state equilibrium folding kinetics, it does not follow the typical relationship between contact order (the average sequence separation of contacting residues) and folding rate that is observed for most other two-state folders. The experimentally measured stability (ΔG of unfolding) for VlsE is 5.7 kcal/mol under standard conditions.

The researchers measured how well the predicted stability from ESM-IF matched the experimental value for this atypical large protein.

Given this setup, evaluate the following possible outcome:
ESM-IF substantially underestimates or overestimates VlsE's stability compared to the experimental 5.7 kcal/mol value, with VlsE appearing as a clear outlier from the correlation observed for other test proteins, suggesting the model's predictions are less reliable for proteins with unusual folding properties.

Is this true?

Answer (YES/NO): YES